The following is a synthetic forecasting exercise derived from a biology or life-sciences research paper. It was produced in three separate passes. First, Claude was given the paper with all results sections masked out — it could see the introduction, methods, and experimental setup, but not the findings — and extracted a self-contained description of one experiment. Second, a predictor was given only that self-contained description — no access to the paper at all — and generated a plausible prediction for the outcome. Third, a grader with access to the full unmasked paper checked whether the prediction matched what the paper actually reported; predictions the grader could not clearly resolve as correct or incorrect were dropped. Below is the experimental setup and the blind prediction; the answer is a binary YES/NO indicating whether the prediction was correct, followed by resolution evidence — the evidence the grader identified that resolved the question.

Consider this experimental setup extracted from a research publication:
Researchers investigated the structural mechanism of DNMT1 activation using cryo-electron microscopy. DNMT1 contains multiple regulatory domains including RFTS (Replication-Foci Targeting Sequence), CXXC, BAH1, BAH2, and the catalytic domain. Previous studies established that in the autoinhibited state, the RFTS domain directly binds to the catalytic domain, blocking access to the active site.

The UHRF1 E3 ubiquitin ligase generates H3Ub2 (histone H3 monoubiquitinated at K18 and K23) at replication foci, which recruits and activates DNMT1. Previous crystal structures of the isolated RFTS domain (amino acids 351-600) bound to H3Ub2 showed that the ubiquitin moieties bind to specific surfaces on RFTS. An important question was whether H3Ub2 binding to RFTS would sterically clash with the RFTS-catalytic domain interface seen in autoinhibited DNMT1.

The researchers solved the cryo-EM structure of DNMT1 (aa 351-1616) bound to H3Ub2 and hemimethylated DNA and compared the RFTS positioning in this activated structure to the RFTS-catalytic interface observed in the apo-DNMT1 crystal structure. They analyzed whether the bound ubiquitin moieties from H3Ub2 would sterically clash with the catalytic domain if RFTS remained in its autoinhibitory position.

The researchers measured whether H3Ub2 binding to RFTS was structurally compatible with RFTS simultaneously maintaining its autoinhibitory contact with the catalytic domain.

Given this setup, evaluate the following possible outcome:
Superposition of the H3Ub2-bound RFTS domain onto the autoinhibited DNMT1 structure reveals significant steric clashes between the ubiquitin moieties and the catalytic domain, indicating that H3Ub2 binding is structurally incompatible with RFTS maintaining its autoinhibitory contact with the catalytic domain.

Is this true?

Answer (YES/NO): NO